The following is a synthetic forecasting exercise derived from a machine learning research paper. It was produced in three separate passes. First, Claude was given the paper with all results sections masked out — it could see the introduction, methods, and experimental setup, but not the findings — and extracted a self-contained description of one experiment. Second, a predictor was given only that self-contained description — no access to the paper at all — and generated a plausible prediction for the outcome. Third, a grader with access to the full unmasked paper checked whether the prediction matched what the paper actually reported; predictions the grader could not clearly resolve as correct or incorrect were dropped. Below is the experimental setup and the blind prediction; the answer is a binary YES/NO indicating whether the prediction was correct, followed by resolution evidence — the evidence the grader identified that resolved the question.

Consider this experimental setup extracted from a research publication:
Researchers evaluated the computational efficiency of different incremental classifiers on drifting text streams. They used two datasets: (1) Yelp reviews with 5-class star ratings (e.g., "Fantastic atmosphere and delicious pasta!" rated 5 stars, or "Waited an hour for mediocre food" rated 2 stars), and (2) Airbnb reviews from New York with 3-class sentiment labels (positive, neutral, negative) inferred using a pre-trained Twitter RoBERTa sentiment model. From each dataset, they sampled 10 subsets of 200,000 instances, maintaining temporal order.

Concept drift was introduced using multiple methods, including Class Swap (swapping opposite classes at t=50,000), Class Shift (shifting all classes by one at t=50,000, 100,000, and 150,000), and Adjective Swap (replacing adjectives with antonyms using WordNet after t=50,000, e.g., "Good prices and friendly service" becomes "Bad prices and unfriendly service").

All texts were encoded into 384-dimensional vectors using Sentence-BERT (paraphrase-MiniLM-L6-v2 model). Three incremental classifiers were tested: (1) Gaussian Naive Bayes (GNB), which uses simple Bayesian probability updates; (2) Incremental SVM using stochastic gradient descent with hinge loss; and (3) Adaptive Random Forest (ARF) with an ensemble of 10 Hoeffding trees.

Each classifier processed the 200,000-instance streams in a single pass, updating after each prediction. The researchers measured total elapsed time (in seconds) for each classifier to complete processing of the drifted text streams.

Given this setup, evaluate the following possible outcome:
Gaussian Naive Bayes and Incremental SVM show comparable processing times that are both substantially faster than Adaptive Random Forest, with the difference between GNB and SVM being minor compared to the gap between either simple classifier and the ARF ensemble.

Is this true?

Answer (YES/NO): YES